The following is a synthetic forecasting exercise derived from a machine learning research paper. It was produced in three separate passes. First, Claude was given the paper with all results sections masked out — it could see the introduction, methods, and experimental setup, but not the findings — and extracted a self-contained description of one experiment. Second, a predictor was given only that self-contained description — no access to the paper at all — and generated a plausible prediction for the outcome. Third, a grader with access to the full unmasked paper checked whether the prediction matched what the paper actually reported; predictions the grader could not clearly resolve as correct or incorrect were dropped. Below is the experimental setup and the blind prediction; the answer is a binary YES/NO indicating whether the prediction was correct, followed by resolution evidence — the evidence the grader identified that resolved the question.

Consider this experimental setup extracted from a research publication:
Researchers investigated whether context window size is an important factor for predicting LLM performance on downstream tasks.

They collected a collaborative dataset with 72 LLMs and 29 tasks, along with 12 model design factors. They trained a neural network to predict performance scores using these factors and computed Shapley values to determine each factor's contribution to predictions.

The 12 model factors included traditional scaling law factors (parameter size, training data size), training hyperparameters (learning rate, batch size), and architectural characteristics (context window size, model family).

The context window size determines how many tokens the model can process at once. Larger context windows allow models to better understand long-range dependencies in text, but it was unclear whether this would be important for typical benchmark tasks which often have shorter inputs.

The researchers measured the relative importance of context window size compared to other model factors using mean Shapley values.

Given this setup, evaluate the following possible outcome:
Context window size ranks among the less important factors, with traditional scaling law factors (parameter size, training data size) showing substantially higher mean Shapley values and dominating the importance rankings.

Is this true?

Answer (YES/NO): NO